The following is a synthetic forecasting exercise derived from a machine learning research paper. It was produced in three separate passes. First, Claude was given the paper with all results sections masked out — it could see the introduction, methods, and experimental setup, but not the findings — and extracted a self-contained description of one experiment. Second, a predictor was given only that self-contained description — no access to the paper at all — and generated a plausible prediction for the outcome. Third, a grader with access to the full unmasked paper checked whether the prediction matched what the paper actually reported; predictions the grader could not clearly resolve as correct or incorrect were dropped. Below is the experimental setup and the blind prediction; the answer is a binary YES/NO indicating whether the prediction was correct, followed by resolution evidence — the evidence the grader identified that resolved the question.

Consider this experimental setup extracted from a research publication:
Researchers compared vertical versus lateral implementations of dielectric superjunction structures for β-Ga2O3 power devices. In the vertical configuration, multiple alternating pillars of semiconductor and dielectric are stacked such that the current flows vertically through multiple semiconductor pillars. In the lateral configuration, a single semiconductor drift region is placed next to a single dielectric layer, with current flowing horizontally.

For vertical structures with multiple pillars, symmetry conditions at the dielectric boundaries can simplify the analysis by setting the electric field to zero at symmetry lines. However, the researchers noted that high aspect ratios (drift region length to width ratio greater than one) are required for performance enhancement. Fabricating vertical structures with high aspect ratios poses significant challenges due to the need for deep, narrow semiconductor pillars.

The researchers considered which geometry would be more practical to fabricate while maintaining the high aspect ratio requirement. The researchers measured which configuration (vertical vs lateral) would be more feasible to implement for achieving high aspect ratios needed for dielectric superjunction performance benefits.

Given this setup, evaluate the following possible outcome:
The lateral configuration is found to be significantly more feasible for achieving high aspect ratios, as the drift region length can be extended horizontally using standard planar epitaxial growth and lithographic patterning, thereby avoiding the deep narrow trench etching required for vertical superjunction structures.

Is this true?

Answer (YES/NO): NO